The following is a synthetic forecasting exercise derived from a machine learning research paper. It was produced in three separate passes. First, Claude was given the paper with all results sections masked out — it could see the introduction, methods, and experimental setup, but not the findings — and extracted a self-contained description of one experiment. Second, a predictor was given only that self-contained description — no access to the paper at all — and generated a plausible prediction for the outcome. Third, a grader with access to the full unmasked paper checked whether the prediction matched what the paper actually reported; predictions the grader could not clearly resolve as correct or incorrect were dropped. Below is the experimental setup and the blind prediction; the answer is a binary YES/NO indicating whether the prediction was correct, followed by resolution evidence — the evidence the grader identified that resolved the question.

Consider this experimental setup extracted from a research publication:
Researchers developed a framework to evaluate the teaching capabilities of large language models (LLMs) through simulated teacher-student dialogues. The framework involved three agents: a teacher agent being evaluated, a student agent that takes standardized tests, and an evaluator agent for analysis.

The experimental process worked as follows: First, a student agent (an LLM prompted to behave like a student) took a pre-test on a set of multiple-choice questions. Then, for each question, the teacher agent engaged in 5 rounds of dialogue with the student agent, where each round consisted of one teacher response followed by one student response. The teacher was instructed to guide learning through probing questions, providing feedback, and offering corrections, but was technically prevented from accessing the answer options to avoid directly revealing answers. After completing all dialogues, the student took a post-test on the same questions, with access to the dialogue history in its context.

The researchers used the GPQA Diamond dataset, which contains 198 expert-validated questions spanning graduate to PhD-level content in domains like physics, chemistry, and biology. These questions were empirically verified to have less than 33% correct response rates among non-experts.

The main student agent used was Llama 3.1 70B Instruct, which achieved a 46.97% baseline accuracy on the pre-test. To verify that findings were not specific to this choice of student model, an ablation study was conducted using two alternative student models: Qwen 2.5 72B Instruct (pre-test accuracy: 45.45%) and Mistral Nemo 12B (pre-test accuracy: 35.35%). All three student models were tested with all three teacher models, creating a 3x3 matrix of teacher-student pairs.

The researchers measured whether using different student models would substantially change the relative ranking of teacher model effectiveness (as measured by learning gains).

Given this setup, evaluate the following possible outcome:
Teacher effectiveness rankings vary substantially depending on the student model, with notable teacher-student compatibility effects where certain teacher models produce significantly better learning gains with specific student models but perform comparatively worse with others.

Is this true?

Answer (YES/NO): NO